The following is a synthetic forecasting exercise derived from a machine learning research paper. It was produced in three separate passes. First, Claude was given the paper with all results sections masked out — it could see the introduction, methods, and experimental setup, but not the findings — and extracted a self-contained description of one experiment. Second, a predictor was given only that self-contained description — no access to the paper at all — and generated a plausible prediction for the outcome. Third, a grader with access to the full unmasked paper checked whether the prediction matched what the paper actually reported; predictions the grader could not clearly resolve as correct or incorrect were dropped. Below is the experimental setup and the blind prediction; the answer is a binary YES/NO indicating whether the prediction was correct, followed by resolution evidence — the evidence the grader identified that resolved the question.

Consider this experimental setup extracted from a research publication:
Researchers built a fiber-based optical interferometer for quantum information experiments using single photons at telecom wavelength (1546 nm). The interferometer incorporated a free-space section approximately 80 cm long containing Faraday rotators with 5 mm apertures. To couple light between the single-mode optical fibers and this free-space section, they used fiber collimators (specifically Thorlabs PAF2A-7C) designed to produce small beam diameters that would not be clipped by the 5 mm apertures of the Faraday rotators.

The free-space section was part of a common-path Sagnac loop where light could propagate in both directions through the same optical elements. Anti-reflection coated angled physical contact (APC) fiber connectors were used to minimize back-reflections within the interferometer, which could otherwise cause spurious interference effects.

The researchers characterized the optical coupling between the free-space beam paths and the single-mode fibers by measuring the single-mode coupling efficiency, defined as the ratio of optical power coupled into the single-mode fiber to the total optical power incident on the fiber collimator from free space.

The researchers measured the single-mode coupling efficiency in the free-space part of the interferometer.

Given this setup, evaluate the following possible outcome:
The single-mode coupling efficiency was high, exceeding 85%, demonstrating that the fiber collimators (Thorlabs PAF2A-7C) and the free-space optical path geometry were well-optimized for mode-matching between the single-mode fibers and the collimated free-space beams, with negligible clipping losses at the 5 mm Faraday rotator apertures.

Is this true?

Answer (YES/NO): YES